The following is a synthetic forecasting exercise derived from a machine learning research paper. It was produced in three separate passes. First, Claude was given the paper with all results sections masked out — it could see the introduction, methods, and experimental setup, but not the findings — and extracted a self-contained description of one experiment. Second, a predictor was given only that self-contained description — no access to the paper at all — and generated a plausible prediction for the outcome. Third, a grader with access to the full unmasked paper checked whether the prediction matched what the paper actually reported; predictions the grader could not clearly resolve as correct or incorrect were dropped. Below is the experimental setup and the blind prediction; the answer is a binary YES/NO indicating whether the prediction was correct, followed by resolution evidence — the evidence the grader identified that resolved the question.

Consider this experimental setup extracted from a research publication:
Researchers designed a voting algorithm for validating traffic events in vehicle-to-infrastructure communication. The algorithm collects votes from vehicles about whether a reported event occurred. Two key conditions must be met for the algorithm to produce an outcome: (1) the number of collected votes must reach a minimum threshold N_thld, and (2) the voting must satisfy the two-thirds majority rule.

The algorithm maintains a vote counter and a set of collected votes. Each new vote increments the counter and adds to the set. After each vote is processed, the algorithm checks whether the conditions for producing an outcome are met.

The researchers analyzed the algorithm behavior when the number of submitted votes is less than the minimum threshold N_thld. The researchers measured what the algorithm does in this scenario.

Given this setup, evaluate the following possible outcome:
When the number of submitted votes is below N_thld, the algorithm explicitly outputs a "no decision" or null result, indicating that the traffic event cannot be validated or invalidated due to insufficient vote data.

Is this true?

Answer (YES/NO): NO